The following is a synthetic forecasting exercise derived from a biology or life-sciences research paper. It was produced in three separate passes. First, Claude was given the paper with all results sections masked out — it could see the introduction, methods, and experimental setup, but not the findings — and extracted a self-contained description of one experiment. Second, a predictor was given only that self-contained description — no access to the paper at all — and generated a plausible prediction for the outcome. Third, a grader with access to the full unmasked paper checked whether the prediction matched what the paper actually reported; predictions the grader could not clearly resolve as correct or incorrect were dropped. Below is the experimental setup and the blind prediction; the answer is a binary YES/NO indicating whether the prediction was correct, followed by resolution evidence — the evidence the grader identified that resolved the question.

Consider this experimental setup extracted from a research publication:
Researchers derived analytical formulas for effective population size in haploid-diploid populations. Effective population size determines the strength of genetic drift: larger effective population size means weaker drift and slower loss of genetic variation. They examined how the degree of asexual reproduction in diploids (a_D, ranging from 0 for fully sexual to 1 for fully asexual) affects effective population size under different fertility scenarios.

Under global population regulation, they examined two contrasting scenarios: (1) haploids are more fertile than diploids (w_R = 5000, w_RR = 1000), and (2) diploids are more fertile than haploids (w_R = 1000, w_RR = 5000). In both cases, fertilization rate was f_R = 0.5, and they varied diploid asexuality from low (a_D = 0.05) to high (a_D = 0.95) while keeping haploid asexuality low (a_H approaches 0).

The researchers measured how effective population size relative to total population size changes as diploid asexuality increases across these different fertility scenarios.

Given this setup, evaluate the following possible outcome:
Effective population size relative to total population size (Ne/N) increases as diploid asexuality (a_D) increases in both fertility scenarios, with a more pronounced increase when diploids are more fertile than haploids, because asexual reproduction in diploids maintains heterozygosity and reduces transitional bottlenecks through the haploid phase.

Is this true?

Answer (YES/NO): NO